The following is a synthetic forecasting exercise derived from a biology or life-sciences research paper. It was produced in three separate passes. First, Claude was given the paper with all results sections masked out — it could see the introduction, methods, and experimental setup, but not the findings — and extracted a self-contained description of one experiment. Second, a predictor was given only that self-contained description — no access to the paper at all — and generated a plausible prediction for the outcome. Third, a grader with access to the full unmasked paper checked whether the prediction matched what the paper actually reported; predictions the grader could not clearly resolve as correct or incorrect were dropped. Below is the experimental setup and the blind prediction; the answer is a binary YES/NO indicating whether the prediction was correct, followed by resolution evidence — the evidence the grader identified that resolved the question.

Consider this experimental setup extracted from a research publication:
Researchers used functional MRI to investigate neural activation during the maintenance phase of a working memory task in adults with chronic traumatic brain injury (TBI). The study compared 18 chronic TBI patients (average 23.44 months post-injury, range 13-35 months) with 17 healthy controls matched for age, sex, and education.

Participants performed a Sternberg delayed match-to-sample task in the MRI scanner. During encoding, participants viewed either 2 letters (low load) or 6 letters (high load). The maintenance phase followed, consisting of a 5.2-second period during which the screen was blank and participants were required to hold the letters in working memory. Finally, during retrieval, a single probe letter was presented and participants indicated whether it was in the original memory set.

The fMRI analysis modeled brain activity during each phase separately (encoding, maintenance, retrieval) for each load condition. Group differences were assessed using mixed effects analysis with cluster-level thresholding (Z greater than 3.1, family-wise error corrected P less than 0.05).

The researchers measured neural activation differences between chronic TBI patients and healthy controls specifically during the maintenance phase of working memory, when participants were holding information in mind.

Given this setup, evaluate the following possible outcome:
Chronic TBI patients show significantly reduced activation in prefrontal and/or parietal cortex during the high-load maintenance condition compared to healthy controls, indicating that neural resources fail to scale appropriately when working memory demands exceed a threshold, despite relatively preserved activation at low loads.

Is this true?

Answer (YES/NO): NO